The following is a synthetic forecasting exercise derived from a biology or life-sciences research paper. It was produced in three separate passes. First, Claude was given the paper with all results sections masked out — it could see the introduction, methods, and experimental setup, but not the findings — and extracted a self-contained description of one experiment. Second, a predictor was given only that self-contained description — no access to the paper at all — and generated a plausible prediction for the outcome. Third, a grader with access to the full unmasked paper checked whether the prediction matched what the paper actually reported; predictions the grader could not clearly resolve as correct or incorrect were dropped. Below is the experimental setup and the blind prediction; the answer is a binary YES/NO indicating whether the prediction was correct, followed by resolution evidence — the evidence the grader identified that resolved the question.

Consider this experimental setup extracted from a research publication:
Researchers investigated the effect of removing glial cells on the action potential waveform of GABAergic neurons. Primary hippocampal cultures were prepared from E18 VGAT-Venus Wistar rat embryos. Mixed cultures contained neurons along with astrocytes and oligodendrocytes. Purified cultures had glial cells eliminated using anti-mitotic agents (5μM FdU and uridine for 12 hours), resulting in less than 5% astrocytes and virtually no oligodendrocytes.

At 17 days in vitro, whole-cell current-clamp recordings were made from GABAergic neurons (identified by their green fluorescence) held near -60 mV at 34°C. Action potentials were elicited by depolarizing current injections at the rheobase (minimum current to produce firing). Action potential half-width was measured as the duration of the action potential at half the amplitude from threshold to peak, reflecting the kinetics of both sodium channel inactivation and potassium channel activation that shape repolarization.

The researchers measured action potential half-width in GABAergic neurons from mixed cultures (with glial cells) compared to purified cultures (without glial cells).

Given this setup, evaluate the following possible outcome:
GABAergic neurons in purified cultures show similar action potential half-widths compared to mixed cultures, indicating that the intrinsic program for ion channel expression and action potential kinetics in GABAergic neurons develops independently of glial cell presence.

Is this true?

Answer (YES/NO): NO